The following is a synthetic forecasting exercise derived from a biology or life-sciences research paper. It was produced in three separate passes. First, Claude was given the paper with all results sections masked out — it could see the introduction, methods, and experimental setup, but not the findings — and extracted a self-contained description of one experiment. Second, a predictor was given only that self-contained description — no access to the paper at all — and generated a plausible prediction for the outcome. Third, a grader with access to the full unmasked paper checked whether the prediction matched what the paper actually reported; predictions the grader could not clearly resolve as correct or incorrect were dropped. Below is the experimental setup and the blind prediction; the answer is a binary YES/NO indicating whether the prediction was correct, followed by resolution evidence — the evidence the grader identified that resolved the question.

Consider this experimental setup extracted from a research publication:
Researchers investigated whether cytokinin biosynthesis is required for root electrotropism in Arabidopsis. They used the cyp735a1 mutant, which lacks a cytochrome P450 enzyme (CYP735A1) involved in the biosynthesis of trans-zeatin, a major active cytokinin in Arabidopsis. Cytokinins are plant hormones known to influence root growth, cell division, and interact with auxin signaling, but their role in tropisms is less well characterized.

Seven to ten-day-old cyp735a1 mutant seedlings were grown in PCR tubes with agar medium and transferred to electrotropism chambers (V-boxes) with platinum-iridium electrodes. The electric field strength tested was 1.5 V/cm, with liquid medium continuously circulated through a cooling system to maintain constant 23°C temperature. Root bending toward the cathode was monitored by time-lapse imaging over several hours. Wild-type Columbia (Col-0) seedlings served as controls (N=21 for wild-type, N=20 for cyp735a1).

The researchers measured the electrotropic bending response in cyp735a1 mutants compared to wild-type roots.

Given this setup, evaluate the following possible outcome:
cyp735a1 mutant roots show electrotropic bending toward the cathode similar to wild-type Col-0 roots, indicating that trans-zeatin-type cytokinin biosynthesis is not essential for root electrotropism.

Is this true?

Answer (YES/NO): NO